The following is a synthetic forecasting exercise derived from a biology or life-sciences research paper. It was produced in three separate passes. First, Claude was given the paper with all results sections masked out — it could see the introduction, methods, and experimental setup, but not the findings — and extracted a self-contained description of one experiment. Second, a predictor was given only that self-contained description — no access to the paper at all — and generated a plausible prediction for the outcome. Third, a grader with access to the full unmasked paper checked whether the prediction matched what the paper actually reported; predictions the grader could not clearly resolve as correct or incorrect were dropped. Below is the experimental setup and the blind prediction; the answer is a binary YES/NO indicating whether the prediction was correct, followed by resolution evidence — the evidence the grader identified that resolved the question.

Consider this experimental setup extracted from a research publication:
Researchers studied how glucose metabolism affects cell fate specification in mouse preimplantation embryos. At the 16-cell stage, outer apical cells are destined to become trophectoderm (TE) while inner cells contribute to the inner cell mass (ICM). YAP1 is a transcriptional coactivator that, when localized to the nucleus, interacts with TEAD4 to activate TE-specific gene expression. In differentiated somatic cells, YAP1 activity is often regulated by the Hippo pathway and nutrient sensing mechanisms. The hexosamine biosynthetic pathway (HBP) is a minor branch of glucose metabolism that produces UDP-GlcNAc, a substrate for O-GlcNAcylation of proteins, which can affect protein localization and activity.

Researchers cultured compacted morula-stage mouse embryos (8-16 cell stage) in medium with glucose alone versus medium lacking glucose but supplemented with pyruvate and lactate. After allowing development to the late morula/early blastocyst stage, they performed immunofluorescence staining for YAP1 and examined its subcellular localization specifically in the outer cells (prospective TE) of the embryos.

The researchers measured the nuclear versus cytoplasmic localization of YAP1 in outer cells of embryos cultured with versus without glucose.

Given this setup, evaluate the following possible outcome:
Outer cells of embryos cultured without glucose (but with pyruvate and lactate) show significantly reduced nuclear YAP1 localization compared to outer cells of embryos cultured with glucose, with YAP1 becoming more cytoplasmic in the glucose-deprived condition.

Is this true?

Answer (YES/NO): YES